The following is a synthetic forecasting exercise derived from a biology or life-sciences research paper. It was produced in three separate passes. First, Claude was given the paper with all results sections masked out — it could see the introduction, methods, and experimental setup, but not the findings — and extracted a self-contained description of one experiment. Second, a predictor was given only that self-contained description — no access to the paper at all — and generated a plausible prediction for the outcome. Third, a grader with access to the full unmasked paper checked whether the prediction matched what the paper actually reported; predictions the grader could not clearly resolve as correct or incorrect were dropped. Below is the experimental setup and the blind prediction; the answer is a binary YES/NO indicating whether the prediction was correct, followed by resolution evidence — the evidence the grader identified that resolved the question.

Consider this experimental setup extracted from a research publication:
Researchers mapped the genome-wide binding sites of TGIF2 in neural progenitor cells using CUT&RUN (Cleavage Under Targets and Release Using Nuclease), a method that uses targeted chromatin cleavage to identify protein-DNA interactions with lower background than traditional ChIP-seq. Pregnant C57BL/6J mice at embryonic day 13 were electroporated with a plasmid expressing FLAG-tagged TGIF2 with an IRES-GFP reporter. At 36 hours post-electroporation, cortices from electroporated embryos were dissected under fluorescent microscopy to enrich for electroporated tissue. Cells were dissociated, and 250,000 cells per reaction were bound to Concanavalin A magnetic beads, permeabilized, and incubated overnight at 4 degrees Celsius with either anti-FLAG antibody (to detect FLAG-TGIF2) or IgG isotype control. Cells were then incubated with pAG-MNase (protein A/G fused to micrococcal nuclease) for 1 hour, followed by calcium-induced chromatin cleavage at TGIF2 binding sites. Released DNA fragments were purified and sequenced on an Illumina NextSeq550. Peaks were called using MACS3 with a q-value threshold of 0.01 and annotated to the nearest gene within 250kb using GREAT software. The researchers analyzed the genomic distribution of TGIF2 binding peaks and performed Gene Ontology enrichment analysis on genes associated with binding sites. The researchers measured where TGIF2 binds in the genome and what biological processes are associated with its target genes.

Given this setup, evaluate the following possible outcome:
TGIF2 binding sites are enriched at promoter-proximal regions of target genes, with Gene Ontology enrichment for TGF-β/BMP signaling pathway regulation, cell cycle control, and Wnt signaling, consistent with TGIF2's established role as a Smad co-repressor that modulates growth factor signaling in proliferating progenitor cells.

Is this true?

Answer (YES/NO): NO